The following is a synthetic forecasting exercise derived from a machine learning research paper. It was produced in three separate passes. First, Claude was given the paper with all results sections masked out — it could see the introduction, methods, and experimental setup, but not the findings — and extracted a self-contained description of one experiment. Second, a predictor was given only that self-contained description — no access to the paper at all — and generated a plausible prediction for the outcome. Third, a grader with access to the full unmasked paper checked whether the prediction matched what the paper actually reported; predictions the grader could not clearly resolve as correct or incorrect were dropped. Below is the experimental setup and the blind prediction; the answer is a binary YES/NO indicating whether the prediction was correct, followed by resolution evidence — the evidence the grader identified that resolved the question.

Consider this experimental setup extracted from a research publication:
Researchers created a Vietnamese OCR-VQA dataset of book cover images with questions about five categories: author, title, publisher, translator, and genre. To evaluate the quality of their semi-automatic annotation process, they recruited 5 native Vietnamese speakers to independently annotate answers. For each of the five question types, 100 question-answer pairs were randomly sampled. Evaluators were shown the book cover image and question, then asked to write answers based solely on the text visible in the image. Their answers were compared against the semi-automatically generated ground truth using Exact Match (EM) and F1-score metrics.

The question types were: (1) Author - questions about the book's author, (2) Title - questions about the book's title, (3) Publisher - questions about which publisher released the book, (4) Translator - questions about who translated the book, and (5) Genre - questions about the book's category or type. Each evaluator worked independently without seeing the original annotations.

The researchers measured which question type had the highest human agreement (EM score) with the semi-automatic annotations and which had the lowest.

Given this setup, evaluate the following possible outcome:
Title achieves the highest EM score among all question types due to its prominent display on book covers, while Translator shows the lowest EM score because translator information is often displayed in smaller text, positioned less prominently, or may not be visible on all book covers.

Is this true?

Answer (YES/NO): NO